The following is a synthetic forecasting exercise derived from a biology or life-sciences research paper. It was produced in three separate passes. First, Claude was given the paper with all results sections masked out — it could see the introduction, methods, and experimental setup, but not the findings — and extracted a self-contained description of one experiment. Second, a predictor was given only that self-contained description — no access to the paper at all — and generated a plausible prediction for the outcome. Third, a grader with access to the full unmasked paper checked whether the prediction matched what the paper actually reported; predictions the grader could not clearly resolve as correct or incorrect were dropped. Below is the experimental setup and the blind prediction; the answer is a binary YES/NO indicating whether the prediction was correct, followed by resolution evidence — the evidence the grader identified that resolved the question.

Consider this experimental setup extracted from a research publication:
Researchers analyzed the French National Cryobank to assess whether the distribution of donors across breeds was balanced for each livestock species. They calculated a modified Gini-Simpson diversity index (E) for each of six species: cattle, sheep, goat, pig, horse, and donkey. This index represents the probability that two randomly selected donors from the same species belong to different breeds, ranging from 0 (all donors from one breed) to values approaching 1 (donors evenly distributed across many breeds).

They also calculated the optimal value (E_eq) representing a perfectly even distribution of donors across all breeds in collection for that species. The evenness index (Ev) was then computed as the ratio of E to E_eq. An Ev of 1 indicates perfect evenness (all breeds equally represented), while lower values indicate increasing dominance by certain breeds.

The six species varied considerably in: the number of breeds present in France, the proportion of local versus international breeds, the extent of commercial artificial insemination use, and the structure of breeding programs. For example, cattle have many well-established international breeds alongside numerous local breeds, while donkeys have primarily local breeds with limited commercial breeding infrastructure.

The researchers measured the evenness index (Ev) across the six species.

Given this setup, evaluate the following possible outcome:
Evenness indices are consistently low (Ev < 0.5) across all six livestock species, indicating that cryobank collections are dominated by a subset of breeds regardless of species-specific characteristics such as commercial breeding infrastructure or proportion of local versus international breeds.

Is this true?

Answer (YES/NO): NO